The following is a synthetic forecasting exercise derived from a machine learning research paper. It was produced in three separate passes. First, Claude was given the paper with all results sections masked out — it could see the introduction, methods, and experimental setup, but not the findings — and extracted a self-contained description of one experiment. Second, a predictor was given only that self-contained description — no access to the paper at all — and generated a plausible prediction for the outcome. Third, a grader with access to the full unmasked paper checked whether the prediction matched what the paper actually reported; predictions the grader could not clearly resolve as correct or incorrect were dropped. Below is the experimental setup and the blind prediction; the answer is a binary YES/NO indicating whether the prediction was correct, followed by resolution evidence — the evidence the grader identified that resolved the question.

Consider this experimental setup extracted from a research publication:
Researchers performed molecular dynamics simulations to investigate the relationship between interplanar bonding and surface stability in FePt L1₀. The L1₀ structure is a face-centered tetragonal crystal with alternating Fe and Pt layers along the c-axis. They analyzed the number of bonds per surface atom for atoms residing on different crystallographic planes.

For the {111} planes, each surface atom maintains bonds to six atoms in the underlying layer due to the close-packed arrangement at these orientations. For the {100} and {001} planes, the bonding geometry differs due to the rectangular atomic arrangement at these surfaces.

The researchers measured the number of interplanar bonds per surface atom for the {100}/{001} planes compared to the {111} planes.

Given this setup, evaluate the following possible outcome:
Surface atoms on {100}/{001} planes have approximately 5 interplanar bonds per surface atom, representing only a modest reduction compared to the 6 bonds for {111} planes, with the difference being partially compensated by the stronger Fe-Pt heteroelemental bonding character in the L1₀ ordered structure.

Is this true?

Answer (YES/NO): NO